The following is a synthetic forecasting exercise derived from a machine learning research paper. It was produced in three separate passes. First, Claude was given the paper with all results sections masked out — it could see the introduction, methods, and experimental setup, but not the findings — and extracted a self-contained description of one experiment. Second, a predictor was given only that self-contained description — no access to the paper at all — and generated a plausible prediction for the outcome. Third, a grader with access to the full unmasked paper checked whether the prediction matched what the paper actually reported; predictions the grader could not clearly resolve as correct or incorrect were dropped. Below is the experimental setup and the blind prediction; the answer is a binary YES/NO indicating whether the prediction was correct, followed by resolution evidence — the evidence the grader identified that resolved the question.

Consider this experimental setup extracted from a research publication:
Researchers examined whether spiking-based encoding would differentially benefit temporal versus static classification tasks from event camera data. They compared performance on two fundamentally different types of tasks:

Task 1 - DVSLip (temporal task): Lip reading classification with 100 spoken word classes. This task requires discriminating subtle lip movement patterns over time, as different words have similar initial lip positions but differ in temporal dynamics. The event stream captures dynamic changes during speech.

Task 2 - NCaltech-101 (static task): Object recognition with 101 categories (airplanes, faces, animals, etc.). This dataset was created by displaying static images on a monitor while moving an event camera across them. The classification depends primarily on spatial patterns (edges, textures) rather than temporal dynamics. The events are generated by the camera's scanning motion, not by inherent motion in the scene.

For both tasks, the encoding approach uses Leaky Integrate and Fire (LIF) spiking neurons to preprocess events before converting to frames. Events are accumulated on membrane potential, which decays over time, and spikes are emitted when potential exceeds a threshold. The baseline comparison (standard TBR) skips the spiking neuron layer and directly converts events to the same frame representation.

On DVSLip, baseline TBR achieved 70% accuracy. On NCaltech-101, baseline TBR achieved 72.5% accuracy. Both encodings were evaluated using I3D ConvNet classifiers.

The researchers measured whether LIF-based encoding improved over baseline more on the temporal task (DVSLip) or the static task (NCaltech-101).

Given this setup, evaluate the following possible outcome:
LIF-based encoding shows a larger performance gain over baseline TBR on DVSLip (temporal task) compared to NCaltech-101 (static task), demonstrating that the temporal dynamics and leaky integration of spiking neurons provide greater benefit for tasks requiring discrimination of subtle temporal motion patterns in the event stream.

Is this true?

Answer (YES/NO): YES